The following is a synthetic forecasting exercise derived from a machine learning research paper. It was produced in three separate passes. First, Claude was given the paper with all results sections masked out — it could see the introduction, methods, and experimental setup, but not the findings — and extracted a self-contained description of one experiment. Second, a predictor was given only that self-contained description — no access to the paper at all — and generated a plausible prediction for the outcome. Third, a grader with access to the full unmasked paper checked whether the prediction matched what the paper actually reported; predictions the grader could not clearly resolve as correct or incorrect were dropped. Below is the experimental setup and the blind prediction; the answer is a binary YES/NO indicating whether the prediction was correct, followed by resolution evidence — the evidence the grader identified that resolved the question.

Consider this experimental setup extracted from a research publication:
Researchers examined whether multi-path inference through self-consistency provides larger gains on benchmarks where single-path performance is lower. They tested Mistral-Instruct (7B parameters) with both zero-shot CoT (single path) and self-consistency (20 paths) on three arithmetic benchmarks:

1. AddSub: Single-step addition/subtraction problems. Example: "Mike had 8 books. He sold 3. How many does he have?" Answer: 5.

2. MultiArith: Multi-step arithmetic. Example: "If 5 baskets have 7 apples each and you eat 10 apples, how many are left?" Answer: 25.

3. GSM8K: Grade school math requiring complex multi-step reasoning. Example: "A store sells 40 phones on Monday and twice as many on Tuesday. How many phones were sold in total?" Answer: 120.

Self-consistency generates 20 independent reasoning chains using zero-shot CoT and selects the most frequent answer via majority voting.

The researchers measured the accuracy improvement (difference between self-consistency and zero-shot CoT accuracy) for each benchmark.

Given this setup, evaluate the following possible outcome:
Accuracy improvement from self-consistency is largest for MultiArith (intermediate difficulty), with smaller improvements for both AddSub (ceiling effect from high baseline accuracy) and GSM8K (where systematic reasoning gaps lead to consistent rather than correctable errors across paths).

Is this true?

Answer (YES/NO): NO